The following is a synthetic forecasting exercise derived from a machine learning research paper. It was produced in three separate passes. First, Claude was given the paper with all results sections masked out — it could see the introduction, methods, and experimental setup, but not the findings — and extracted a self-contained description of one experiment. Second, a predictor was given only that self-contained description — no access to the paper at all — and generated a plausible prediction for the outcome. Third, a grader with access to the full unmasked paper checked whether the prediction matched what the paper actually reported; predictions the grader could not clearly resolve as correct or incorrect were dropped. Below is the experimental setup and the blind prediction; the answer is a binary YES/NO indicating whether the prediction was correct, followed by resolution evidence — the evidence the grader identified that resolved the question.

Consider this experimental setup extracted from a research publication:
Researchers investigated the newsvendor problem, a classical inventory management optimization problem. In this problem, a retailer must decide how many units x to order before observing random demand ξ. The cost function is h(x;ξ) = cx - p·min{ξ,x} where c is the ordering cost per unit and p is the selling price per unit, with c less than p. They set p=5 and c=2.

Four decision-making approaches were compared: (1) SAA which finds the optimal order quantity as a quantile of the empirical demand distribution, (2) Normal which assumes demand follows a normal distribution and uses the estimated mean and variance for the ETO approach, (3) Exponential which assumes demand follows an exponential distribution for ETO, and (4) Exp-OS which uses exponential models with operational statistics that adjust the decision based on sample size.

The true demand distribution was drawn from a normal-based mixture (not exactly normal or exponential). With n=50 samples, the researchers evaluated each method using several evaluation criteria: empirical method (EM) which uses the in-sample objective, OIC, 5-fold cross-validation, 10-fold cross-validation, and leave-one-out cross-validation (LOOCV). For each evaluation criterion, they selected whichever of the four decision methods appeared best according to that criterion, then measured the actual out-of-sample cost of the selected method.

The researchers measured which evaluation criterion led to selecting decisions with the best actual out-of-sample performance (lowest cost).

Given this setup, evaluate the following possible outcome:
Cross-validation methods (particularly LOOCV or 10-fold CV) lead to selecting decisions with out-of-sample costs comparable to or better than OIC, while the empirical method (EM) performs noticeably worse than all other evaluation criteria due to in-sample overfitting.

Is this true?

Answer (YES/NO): YES